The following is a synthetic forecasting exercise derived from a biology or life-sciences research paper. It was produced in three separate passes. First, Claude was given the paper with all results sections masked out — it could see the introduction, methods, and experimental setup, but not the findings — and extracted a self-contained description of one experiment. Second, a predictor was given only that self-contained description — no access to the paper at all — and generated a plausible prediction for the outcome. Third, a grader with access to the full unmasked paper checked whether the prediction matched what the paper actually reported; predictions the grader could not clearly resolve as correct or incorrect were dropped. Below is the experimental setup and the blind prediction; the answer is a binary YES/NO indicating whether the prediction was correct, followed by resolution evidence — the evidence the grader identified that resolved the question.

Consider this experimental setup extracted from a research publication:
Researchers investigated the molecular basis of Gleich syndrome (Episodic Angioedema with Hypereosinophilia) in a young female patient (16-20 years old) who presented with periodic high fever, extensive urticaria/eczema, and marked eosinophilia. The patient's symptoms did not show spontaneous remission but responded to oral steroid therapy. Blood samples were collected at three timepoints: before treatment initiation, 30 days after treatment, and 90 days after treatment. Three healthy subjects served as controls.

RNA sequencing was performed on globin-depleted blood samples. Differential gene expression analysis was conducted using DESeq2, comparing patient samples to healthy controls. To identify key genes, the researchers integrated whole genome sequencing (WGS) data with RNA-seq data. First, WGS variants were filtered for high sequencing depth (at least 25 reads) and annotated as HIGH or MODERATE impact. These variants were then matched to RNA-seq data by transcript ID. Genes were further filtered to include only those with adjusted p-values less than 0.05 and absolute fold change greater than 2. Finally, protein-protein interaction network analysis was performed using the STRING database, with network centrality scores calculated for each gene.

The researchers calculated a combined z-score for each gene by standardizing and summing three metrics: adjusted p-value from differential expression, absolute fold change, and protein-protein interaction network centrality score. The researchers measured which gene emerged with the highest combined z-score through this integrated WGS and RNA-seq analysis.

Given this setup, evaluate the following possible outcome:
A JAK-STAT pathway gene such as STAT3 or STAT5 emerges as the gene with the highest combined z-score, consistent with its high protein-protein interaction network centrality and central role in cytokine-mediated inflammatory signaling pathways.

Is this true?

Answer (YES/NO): NO